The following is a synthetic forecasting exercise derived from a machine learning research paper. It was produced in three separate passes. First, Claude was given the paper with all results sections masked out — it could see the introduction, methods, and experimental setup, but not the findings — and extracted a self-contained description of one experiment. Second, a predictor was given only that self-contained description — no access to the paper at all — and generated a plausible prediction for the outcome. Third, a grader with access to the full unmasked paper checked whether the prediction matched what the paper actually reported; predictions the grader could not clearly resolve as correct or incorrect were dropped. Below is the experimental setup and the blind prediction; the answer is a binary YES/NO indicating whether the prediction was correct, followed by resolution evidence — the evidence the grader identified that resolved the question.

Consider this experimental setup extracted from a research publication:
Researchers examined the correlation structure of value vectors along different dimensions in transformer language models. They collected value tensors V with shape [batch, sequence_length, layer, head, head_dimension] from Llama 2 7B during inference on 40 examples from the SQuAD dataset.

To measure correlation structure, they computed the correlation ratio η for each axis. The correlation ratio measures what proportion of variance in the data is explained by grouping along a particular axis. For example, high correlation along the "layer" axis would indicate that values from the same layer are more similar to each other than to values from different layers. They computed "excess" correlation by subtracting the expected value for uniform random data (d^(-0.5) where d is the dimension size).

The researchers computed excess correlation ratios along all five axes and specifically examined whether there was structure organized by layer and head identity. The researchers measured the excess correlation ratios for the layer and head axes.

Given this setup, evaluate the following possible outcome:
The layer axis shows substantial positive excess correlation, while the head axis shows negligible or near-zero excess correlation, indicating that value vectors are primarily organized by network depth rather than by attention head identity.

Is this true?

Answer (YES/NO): NO